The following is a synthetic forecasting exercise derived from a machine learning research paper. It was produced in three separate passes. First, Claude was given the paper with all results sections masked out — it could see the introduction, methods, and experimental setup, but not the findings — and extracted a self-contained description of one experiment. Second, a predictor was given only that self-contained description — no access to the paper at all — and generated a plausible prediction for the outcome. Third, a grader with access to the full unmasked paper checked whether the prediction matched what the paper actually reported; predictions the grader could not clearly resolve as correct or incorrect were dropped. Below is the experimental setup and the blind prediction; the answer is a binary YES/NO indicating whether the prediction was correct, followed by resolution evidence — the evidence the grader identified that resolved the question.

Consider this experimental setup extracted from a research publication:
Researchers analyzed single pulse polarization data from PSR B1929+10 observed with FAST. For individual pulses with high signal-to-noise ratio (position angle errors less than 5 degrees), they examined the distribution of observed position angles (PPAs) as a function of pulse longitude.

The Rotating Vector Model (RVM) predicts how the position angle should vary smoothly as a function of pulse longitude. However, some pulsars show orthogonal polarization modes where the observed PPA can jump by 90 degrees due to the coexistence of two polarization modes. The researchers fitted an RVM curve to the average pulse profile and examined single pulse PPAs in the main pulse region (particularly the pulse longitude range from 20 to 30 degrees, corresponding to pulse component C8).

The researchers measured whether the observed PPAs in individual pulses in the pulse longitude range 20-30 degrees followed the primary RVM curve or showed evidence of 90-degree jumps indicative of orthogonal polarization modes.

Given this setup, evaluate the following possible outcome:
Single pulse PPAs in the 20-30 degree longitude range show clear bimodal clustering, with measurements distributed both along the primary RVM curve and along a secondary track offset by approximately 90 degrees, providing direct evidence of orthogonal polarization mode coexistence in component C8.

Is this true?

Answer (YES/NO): YES